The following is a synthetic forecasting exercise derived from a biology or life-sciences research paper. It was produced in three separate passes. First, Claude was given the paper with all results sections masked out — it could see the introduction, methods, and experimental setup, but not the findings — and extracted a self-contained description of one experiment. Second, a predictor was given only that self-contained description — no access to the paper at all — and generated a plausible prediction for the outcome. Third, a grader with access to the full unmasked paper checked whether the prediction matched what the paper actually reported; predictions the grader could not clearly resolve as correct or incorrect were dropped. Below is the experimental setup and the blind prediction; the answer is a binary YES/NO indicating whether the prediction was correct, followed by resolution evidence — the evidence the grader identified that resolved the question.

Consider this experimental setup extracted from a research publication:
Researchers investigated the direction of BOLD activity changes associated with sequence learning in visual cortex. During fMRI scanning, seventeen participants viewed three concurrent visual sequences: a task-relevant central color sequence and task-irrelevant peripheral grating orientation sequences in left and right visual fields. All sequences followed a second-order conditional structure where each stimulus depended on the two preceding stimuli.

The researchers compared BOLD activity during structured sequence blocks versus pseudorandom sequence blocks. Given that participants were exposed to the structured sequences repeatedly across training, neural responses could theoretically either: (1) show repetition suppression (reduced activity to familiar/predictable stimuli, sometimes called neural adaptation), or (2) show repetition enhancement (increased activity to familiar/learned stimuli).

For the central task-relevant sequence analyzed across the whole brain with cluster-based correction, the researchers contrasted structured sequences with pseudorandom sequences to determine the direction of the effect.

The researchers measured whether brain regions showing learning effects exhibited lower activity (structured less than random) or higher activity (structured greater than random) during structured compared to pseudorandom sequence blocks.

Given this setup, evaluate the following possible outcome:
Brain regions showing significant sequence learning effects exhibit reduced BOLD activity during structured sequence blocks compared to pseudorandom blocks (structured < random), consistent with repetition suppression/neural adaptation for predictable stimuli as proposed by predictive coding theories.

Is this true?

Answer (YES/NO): YES